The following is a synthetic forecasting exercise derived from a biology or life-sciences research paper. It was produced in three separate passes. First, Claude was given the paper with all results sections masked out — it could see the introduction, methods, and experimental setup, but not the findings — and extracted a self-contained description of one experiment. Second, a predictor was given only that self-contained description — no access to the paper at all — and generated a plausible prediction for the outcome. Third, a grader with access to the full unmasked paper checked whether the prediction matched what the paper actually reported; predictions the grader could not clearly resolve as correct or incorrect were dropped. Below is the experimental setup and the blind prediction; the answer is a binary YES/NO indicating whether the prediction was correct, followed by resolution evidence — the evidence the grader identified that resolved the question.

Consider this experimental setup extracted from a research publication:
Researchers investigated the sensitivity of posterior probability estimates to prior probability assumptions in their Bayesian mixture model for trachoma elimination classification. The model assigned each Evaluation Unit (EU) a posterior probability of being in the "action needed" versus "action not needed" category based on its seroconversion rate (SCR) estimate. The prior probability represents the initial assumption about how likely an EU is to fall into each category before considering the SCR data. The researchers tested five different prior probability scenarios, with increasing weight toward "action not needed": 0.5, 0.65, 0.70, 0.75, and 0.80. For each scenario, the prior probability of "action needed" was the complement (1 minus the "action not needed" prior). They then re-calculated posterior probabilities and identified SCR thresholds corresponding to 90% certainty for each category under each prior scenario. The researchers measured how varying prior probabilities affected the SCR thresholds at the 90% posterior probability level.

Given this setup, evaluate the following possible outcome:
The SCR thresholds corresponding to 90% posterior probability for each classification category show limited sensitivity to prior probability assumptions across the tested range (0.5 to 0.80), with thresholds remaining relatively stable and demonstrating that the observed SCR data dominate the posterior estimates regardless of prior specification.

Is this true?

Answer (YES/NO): YES